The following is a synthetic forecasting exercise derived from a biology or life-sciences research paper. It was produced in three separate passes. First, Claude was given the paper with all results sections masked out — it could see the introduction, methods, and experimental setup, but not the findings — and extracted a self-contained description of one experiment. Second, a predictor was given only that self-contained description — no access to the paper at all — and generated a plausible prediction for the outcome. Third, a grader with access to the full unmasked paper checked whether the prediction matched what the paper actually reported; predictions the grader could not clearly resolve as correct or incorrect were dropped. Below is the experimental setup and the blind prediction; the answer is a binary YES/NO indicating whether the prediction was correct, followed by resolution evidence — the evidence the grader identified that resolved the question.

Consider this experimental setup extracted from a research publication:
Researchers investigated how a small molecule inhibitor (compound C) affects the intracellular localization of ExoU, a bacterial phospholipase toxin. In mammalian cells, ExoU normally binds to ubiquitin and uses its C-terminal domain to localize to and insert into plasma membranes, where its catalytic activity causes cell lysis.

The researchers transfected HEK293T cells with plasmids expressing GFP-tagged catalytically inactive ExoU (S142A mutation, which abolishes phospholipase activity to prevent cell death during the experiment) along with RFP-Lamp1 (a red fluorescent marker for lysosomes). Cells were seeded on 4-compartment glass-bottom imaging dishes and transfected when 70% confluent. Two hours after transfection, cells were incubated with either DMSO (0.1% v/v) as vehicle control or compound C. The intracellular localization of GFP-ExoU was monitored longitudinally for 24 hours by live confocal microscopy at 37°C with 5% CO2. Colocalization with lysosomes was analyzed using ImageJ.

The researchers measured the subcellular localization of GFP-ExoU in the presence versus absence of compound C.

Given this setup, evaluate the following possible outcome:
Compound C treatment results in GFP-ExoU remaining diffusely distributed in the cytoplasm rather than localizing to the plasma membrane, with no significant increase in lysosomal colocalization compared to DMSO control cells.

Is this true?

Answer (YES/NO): NO